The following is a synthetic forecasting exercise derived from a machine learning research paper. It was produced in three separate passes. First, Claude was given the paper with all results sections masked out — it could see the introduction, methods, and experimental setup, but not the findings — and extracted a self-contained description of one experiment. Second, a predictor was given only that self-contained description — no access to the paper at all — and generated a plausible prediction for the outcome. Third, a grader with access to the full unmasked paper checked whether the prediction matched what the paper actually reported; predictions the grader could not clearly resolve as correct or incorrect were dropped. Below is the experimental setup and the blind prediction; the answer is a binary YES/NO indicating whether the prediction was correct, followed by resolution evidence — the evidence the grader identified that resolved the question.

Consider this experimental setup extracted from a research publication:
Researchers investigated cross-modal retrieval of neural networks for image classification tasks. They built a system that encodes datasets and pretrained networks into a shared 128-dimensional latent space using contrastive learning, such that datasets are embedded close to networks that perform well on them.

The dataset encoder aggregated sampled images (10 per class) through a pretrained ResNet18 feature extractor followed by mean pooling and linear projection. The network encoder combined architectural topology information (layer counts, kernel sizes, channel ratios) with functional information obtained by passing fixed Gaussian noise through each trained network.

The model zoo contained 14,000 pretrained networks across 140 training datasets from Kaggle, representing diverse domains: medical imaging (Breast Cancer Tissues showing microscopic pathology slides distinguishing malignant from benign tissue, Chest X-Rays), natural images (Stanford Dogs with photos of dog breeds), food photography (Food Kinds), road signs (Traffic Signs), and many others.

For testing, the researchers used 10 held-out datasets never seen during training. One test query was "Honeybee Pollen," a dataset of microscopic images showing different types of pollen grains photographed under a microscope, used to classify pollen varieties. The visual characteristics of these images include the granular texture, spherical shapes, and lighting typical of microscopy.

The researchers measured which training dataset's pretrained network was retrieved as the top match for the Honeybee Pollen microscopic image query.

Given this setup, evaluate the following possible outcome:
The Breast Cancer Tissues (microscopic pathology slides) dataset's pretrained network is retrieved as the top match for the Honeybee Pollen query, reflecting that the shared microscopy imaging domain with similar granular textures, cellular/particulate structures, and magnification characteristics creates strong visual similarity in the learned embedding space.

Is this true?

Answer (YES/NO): YES